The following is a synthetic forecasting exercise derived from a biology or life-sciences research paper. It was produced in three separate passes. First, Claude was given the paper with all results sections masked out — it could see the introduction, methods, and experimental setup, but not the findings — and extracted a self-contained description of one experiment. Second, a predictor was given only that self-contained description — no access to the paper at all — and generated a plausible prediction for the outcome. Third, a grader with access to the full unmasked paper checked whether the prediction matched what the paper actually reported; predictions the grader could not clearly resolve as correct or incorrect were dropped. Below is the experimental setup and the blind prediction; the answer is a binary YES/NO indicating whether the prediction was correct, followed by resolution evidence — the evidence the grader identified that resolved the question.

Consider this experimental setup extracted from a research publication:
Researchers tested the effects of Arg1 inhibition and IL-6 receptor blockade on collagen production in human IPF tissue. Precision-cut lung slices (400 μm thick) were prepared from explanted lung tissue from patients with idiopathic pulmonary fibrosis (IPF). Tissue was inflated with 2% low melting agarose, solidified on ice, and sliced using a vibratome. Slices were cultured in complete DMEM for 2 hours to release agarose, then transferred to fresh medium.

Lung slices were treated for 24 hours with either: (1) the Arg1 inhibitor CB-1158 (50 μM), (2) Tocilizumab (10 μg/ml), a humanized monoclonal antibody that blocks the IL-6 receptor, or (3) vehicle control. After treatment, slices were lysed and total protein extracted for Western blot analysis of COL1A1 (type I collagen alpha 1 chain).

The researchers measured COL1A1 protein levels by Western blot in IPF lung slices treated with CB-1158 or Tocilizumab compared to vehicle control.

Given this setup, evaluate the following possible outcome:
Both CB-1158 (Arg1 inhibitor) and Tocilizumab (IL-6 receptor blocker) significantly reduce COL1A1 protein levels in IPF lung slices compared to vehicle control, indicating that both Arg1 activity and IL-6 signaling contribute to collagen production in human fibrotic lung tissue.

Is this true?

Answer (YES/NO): YES